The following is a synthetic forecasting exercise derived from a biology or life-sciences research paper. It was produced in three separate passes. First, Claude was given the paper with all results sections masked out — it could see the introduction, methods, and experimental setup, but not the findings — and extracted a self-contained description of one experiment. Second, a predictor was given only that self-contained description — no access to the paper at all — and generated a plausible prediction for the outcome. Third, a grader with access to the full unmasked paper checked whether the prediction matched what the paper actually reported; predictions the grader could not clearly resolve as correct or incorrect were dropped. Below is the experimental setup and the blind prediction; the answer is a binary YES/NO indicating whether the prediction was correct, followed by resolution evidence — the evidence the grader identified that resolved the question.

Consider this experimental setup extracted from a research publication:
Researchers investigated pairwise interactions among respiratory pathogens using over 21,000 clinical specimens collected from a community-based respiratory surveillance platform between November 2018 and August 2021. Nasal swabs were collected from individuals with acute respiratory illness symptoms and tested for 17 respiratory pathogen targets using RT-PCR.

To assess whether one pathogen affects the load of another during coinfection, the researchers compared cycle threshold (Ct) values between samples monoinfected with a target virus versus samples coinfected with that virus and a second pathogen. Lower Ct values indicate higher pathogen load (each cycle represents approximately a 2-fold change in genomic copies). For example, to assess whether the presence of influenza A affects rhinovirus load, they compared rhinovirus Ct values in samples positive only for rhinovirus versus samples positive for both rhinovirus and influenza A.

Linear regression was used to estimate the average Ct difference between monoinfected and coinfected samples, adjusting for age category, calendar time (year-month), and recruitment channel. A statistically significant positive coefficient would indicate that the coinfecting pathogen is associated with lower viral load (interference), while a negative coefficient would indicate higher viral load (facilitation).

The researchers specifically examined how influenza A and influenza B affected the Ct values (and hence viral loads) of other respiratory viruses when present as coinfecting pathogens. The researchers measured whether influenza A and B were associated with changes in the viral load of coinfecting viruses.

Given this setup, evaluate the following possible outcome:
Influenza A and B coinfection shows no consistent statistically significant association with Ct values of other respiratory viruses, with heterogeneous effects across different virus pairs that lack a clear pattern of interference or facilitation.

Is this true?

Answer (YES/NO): NO